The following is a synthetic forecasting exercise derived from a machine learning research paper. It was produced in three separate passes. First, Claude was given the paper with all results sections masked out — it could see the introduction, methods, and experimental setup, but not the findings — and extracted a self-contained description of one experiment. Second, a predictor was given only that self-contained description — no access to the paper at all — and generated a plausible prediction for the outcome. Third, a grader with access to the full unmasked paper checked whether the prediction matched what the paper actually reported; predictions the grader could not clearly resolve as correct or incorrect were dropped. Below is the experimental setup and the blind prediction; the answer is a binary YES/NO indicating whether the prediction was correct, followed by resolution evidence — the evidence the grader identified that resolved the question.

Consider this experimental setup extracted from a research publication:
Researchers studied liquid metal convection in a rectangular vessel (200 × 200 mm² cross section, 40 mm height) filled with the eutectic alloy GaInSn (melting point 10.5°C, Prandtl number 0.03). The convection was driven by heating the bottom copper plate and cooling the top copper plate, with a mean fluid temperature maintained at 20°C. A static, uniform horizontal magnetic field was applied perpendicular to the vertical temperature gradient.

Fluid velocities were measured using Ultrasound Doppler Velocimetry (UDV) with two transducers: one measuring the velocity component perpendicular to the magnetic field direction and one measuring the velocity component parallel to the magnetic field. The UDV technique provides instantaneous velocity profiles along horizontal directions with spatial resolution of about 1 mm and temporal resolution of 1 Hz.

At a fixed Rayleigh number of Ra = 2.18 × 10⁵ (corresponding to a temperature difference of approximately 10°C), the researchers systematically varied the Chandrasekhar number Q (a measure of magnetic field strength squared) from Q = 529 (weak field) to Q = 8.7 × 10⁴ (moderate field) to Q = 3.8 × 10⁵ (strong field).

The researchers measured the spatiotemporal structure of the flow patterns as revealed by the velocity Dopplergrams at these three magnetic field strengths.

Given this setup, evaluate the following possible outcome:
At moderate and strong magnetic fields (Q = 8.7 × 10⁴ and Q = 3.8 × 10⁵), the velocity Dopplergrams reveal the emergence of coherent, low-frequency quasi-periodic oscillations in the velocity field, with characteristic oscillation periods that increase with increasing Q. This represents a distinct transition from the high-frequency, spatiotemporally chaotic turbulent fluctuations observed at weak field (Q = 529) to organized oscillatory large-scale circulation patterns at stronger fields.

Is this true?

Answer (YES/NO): NO